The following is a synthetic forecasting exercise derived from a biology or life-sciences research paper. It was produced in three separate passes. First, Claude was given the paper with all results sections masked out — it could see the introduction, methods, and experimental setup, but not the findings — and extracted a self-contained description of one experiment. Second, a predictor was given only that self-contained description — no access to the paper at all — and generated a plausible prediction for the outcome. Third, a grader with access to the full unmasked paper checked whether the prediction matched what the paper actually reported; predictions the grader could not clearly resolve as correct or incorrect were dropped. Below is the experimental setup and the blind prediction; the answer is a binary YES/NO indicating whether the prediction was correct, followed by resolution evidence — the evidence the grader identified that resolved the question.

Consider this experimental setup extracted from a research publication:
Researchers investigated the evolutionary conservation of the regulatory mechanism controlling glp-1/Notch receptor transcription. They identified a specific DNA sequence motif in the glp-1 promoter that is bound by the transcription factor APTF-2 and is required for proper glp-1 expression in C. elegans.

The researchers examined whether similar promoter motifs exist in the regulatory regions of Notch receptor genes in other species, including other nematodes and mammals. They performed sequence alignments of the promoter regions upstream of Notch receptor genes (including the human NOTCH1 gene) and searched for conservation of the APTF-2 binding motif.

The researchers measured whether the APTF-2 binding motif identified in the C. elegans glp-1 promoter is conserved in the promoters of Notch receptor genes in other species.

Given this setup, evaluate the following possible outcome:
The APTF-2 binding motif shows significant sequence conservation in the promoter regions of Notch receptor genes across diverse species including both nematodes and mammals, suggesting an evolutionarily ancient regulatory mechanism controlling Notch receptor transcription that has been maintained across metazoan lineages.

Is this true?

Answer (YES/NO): NO